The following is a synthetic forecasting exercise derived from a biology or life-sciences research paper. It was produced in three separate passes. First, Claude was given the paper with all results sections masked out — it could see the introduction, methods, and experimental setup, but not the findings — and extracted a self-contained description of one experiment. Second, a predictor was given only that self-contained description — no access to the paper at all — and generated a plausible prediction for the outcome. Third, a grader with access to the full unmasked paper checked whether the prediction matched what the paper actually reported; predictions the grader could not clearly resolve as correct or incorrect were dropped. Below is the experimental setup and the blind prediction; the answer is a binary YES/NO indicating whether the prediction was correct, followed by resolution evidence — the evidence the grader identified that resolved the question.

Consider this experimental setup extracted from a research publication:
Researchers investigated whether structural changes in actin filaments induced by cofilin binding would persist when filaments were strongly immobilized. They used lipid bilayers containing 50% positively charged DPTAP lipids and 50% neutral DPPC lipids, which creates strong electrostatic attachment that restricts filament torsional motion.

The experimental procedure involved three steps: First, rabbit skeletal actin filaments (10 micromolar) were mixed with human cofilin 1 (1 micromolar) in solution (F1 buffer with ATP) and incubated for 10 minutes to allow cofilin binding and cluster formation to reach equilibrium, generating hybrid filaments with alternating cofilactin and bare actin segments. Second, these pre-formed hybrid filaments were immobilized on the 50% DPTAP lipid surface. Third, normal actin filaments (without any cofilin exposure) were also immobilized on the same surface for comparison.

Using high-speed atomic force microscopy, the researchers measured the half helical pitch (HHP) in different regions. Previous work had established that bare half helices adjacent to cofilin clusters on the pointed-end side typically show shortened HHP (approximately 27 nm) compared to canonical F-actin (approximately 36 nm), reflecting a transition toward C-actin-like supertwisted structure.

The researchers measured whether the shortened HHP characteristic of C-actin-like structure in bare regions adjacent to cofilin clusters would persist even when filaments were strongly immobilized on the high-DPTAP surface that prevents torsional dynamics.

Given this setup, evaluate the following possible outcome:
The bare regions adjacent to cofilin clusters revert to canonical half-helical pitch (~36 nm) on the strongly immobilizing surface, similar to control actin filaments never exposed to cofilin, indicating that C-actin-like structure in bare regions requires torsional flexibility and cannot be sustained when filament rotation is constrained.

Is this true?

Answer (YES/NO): NO